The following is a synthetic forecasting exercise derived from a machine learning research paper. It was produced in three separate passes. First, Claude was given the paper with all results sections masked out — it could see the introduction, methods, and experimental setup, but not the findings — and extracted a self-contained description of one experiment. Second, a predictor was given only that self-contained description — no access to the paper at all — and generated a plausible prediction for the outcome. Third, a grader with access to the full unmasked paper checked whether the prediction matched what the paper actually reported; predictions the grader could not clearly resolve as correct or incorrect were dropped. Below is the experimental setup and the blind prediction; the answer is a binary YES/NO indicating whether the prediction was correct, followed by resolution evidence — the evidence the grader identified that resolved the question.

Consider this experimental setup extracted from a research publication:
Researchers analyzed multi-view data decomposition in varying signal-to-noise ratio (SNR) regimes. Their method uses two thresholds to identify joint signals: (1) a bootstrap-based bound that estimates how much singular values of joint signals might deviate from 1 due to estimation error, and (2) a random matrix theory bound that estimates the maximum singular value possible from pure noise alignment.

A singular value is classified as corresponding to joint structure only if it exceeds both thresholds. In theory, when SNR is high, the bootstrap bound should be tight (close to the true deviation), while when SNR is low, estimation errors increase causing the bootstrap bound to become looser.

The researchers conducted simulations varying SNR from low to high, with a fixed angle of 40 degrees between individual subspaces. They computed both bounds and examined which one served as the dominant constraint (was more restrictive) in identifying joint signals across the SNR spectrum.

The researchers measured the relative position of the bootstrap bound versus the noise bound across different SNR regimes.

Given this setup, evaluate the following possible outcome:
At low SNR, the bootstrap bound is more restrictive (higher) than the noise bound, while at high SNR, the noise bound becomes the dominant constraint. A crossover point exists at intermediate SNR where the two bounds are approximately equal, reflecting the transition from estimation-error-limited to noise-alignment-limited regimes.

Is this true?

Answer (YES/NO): NO